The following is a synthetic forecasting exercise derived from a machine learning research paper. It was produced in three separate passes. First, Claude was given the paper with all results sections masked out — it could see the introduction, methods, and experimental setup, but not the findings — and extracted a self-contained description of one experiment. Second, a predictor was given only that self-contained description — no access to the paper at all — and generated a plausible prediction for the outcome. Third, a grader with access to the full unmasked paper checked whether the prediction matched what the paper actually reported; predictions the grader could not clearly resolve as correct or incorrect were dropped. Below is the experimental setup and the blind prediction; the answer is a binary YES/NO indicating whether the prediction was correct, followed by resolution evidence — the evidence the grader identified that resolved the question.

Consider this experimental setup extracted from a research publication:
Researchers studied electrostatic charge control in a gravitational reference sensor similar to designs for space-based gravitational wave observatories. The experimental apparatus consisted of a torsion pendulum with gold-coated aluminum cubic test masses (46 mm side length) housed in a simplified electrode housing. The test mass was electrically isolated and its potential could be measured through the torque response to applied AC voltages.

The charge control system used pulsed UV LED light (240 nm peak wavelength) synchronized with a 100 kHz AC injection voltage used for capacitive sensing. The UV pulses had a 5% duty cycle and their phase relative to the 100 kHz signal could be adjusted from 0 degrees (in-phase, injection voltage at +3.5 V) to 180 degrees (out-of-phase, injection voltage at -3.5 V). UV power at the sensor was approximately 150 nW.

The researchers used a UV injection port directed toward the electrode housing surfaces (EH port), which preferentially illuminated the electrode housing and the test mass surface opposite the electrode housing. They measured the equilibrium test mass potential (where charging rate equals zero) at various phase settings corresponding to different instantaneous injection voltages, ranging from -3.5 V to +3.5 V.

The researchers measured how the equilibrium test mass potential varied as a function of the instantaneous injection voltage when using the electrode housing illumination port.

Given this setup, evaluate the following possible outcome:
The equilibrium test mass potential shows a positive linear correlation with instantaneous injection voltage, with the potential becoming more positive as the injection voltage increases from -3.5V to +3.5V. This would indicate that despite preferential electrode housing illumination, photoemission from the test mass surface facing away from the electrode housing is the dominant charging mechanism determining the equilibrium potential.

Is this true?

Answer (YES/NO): NO